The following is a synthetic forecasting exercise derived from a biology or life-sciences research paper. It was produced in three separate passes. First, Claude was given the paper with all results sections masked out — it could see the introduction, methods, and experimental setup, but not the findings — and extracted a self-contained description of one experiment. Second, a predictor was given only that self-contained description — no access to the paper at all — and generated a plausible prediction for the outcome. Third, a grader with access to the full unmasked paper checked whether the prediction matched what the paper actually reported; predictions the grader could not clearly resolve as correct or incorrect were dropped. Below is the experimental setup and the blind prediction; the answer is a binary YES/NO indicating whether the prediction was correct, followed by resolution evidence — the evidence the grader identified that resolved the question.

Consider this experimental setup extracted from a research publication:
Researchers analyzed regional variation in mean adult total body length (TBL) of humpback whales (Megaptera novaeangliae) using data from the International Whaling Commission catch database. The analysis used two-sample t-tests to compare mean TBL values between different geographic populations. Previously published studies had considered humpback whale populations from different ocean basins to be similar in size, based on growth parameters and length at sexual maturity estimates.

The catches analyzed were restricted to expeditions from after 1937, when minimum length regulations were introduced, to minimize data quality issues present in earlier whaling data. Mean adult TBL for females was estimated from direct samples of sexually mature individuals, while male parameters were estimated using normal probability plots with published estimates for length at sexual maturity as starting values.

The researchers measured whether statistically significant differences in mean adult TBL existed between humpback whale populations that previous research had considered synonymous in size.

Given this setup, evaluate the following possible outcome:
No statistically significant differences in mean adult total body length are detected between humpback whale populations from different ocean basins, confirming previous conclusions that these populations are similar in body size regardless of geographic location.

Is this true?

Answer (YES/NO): NO